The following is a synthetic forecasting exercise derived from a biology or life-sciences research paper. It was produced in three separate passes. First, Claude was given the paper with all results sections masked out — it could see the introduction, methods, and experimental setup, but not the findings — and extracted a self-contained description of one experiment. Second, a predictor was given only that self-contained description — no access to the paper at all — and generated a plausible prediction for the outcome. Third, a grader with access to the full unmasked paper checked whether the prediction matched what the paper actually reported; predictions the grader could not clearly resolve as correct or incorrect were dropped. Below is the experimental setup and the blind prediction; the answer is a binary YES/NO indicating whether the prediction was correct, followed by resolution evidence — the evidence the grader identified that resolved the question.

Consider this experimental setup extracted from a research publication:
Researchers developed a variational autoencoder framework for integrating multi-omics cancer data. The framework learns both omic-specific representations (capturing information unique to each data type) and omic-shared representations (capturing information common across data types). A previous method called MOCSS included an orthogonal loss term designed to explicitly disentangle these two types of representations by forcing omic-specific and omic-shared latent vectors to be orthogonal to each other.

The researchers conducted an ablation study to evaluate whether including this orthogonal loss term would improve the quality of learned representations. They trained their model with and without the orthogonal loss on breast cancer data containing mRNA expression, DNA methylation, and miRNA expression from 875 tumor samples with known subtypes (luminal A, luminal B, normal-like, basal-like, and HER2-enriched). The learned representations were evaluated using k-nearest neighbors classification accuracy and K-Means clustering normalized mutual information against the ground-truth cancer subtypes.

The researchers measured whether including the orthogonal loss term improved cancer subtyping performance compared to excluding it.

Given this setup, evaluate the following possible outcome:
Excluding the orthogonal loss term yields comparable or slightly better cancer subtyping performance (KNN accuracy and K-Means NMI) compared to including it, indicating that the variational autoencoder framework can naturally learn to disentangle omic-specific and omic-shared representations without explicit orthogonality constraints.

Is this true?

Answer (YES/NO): YES